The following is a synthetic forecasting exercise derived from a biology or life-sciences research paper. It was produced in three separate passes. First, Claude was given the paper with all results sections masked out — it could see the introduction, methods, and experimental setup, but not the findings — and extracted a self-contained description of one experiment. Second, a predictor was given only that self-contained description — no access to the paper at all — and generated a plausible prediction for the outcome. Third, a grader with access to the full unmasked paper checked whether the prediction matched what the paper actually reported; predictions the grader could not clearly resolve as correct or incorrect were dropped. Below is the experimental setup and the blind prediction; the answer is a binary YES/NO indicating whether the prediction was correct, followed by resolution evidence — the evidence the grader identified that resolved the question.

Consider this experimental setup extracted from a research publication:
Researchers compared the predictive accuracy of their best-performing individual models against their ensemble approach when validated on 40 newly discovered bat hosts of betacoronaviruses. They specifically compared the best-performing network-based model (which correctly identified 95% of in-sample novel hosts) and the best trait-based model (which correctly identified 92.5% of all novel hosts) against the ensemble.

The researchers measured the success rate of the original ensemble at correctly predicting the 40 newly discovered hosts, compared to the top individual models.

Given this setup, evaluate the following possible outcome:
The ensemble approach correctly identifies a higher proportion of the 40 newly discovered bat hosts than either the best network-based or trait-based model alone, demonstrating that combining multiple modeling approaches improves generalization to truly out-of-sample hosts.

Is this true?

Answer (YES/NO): NO